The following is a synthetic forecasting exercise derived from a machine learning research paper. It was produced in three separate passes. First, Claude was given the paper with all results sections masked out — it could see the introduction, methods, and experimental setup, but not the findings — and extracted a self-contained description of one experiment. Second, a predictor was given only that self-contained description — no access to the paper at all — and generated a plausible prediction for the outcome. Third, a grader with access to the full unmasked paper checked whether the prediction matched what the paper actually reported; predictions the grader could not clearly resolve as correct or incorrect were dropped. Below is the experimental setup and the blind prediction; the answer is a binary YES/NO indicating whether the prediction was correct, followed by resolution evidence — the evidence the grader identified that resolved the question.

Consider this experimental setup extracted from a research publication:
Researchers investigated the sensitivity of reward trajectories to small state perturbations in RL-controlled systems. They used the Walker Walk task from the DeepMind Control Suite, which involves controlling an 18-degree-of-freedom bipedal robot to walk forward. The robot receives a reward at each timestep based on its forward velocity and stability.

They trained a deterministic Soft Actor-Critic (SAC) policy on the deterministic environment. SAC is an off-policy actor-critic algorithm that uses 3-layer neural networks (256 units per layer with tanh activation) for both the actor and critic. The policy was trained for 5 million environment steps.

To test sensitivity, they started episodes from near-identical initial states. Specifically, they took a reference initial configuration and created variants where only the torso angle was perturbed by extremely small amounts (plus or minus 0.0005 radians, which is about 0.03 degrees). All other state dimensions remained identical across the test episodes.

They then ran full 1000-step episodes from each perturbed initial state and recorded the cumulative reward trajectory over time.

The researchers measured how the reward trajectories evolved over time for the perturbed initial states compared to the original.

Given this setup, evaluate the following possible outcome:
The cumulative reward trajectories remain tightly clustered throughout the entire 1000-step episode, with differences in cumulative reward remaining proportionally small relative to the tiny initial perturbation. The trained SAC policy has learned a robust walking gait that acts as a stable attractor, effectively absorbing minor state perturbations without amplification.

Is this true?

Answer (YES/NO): NO